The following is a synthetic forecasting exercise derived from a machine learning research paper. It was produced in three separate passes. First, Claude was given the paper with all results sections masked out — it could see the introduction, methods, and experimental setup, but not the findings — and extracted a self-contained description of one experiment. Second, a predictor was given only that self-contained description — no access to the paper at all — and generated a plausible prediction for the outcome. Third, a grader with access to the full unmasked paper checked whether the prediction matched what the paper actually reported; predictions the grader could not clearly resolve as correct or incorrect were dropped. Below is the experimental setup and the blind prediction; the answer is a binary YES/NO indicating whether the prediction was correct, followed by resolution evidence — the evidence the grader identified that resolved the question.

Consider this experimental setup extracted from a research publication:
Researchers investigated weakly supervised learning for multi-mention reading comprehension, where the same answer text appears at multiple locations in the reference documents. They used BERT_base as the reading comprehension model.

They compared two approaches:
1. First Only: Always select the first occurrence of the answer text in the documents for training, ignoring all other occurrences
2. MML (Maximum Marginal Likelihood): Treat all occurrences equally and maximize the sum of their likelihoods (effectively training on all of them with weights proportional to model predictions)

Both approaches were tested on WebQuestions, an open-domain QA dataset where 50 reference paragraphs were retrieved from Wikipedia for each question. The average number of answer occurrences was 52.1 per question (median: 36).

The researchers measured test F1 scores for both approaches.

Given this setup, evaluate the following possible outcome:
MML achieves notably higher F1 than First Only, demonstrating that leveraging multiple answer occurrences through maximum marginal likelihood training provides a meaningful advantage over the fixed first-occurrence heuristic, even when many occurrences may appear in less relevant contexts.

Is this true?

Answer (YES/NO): YES